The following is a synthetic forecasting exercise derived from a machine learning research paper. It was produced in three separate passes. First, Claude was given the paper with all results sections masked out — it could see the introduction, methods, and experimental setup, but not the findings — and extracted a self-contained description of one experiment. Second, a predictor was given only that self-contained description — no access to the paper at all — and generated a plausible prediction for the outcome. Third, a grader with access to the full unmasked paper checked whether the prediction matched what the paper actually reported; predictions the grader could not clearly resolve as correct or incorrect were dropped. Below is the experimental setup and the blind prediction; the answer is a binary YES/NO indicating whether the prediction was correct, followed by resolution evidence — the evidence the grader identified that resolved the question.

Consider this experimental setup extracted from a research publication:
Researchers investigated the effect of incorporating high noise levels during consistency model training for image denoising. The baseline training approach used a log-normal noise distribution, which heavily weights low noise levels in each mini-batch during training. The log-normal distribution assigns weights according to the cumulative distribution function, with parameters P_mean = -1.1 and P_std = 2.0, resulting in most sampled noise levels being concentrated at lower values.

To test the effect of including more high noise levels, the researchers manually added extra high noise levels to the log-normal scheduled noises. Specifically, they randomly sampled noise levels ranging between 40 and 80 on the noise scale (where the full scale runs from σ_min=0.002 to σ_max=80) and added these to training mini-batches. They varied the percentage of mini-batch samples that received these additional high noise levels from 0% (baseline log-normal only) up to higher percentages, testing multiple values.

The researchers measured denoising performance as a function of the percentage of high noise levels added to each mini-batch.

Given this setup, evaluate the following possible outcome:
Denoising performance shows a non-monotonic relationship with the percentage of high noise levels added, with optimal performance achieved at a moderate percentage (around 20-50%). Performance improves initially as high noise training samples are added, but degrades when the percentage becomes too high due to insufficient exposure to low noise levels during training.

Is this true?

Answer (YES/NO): NO